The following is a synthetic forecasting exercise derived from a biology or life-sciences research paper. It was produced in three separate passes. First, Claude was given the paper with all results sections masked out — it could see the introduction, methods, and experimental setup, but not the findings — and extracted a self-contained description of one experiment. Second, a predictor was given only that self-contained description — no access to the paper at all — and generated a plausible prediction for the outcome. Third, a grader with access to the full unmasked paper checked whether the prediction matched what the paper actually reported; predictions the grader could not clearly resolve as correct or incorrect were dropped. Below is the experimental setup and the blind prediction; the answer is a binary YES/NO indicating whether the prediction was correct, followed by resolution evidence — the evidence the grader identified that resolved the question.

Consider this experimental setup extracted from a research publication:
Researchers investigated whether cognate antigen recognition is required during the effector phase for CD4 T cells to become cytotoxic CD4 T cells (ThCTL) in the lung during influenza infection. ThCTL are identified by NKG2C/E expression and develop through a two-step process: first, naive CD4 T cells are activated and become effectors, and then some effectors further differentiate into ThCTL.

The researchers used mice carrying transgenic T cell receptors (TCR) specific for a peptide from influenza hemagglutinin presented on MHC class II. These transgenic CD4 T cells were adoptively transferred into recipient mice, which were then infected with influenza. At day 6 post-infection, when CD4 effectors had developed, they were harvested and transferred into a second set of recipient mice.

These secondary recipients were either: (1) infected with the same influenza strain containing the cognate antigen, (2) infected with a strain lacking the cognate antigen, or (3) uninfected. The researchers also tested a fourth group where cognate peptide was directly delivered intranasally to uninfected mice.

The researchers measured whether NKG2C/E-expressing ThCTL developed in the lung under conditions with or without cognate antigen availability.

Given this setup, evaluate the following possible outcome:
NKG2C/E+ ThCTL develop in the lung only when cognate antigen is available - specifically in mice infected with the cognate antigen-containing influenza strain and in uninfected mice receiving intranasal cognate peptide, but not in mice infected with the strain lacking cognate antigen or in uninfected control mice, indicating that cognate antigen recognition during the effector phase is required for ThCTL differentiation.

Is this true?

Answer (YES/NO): NO